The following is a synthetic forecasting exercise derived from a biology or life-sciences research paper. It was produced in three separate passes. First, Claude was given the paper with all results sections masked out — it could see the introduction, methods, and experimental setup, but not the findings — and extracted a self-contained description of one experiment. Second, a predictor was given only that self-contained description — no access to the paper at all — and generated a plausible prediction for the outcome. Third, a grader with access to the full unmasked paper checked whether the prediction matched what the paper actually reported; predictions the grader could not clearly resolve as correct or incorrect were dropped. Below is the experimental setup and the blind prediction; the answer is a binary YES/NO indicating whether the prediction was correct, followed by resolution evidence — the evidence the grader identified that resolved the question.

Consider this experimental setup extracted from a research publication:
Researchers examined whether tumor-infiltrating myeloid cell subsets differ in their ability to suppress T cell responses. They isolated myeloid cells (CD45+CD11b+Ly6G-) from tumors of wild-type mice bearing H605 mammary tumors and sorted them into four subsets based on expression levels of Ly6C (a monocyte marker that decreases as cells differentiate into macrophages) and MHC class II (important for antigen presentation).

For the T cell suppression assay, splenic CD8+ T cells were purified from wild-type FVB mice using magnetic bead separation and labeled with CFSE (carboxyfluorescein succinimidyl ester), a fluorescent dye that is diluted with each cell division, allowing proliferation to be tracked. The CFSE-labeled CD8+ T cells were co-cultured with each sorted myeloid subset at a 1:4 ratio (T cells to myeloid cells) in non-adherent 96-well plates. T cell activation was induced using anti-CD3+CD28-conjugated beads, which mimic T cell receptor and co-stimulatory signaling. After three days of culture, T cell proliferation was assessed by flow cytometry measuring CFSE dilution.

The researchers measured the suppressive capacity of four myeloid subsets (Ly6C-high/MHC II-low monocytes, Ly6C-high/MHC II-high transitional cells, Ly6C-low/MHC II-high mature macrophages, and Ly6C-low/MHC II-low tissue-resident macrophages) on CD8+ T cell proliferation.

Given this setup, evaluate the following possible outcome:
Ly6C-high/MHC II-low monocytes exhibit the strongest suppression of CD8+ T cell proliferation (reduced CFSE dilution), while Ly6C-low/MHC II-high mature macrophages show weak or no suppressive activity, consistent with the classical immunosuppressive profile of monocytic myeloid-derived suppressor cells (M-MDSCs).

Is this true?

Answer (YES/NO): YES